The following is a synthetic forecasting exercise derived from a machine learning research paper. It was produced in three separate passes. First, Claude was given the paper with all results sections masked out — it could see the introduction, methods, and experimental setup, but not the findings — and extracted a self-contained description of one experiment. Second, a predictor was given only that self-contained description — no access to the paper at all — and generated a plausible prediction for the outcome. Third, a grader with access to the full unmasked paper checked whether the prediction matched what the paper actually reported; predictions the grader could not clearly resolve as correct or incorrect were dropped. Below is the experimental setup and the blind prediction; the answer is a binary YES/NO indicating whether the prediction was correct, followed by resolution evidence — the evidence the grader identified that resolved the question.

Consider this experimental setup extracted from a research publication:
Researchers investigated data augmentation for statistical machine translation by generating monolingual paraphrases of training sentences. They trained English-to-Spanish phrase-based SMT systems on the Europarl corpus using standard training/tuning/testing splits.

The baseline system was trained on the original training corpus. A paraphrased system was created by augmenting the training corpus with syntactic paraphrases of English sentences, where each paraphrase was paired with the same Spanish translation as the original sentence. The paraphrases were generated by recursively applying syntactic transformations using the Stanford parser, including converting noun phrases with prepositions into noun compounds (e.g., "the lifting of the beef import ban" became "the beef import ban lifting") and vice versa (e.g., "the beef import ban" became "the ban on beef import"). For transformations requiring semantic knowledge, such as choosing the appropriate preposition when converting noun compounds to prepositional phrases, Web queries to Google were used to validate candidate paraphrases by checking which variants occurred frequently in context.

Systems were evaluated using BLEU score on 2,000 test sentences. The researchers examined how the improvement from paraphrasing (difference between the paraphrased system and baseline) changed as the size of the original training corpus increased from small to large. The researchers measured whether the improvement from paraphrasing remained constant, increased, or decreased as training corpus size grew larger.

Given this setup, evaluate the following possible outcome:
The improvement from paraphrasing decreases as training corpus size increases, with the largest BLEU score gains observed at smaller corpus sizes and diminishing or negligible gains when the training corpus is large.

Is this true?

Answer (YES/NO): YES